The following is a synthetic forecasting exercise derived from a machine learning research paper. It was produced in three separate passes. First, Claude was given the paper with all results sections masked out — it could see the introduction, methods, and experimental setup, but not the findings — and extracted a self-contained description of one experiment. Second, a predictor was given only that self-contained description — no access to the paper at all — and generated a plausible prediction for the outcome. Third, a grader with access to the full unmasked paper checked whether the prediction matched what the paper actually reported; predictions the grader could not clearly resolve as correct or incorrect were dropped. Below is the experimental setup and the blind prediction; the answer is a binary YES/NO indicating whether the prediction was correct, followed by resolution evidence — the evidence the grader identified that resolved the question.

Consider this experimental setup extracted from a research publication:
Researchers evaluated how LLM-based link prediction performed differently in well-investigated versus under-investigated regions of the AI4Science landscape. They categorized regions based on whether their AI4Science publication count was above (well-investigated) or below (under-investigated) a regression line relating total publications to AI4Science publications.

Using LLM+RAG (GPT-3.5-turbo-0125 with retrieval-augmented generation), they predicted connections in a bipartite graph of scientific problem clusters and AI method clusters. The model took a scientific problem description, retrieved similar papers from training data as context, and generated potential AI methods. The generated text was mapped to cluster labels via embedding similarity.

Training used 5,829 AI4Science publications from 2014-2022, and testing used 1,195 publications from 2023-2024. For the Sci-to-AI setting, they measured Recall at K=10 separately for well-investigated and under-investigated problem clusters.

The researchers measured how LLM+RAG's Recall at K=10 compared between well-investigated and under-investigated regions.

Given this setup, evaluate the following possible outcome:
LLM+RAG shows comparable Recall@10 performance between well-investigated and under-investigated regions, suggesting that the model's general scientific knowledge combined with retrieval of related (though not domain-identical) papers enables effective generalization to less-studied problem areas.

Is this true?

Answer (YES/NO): NO